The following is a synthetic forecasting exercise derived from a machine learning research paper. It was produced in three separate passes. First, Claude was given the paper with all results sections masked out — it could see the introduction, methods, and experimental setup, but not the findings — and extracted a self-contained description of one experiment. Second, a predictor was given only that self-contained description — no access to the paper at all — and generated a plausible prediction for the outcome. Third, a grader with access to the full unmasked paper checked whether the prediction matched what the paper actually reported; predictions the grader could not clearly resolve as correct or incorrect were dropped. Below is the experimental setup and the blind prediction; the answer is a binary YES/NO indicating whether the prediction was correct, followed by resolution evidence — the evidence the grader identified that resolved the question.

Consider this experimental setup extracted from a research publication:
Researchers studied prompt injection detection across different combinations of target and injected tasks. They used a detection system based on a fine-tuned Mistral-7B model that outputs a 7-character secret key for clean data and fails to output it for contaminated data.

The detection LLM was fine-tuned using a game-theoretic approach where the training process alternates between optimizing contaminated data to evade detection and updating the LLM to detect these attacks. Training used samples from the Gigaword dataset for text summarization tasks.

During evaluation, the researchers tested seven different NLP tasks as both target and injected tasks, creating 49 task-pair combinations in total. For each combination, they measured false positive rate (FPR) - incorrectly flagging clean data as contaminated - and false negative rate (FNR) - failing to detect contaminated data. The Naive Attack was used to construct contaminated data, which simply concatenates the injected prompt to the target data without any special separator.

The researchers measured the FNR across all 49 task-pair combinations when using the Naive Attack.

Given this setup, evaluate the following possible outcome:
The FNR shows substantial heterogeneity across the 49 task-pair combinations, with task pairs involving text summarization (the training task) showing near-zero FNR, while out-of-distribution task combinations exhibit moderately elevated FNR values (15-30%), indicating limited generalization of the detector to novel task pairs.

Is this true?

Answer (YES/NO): NO